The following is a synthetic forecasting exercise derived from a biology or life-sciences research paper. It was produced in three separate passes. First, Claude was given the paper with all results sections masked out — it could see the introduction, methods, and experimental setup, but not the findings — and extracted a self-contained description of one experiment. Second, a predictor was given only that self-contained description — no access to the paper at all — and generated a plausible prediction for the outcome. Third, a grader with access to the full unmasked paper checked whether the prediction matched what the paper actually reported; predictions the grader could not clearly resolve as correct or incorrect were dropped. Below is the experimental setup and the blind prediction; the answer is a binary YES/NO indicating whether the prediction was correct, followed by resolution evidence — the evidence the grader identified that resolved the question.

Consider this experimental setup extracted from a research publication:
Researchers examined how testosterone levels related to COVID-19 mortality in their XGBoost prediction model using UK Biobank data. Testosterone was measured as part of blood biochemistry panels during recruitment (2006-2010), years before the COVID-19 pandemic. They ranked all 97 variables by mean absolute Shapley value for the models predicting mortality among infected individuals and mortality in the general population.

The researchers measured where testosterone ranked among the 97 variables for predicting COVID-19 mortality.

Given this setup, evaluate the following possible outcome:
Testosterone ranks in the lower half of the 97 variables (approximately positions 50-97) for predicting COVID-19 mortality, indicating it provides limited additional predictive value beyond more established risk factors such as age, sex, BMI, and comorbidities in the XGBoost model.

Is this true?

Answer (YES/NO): NO